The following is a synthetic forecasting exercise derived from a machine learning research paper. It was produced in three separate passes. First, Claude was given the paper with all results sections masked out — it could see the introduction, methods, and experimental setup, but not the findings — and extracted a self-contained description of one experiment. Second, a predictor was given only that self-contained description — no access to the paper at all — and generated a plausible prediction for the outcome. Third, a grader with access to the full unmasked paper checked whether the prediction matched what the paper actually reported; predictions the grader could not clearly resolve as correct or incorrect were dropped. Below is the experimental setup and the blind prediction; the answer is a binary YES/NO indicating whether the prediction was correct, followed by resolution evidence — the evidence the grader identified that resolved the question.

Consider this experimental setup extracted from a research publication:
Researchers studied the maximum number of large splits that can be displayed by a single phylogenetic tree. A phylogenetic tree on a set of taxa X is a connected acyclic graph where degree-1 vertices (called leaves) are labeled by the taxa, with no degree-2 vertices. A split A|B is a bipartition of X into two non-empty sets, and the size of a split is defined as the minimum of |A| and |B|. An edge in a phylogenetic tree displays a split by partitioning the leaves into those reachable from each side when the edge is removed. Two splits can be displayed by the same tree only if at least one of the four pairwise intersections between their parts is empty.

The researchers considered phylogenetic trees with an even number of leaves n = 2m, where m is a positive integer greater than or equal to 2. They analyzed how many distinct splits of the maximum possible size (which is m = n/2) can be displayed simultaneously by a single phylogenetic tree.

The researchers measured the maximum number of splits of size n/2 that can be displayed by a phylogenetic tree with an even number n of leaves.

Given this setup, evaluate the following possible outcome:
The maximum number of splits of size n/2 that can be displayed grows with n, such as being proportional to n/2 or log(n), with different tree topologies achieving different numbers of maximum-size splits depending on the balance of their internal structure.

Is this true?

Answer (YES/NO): NO